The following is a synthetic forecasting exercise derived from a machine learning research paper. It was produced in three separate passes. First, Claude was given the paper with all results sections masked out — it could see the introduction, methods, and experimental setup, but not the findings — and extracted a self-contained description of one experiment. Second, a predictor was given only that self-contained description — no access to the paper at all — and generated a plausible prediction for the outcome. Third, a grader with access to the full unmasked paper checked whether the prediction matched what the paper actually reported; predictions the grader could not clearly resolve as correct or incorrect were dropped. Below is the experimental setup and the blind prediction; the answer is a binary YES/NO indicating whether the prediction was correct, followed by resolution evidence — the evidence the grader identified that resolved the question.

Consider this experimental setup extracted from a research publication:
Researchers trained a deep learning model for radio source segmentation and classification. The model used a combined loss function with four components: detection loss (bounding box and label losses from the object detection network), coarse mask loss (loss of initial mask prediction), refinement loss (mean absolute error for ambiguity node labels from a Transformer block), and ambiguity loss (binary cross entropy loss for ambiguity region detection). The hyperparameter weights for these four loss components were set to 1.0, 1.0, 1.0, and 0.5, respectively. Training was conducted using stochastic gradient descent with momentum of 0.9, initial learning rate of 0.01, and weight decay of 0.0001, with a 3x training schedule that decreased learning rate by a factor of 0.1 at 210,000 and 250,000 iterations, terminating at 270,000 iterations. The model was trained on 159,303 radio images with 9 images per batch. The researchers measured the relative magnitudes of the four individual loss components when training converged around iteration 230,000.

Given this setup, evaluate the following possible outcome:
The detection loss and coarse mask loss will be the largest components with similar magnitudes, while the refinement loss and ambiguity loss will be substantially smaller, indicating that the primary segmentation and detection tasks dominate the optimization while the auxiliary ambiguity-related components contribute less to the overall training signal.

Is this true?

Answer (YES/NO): NO